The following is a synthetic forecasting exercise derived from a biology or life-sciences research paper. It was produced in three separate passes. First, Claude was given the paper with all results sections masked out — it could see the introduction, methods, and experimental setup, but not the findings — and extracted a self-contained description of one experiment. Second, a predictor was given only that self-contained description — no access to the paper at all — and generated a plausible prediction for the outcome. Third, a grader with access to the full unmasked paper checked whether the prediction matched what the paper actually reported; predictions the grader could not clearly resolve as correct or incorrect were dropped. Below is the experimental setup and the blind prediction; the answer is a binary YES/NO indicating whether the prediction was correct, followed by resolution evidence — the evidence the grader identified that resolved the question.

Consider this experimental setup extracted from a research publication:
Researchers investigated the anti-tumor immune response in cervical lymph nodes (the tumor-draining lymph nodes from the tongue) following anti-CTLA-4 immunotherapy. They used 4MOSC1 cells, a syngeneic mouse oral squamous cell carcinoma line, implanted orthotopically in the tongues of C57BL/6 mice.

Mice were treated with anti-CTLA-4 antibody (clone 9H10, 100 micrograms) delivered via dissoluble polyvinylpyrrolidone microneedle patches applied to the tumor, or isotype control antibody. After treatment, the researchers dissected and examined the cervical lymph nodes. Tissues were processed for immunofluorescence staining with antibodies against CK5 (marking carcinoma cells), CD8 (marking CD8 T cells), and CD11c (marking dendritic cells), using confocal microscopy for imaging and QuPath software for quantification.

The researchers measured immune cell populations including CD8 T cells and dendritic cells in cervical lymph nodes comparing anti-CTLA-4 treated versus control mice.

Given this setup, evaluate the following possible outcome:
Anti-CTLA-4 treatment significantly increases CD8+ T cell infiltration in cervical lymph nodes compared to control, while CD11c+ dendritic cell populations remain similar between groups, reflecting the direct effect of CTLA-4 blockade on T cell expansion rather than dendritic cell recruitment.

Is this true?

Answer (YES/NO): NO